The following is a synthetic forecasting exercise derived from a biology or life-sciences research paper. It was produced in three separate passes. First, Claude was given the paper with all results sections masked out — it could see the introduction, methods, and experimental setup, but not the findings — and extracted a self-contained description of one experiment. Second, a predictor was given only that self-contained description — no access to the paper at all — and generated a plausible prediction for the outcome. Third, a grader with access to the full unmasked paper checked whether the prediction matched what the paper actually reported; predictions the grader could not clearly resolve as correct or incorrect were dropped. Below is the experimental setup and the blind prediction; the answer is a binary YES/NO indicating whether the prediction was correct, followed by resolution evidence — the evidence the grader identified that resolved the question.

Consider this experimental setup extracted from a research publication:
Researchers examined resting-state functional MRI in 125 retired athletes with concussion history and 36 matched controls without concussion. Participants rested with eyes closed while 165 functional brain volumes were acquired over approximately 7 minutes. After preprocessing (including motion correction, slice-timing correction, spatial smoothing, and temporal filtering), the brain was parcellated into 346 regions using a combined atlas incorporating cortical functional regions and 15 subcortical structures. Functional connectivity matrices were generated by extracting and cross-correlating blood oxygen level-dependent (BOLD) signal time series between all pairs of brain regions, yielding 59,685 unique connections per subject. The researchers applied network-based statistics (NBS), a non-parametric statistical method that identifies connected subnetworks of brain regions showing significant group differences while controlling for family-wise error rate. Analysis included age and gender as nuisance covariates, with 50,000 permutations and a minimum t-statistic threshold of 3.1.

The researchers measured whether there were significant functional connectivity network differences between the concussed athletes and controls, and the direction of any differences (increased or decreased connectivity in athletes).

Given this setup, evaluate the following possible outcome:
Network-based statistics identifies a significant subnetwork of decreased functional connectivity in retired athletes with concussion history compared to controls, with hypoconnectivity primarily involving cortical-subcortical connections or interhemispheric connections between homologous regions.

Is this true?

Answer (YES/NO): NO